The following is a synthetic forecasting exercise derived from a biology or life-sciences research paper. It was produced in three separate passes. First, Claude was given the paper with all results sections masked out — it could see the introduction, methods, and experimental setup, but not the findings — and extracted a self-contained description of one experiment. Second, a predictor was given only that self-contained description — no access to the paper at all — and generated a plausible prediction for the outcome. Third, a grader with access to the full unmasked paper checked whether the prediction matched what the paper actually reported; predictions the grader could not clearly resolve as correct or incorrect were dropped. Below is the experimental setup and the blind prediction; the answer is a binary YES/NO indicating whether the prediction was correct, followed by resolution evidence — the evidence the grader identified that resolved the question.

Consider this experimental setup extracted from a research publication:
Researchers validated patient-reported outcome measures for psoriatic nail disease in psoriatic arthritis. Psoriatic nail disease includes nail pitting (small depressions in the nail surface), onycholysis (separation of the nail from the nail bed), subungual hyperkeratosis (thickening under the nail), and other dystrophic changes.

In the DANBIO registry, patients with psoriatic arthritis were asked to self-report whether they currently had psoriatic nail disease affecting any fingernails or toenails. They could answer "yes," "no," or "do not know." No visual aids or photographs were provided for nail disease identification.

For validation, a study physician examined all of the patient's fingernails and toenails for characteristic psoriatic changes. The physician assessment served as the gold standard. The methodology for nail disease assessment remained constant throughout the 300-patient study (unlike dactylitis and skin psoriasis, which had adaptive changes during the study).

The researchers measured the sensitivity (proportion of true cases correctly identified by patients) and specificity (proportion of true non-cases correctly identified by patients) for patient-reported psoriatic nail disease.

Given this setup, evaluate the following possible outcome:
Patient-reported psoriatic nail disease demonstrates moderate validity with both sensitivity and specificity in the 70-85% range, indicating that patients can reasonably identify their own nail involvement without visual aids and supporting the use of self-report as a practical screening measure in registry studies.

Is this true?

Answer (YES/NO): NO